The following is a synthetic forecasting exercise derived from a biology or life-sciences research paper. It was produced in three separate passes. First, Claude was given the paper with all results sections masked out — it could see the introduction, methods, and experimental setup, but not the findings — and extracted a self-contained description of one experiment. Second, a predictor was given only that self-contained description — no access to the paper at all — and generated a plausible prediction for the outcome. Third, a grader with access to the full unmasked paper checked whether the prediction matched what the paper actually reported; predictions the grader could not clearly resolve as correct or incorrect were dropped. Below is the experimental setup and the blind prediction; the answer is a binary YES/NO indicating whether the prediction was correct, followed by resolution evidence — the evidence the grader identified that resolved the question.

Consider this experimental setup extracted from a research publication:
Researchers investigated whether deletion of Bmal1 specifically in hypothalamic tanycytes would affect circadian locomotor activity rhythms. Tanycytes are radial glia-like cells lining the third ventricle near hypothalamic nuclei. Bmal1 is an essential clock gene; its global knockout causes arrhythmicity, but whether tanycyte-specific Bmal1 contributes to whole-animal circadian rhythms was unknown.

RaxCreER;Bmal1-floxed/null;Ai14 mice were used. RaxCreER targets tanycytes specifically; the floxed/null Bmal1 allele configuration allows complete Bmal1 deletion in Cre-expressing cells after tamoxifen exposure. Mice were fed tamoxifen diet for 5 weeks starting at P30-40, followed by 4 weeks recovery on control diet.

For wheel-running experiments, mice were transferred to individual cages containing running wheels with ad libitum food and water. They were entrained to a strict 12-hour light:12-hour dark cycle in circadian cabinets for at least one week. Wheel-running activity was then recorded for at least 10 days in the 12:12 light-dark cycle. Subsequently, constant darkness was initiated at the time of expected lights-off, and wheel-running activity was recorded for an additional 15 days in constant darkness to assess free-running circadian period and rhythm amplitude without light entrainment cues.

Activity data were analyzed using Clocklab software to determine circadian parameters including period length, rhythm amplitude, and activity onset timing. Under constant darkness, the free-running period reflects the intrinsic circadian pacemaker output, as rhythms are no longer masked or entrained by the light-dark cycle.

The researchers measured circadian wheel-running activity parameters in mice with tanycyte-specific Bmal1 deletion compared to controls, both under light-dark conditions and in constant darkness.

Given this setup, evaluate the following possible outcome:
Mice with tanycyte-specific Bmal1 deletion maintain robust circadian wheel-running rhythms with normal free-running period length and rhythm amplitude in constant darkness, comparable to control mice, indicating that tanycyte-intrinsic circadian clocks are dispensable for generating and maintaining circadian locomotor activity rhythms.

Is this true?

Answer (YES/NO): YES